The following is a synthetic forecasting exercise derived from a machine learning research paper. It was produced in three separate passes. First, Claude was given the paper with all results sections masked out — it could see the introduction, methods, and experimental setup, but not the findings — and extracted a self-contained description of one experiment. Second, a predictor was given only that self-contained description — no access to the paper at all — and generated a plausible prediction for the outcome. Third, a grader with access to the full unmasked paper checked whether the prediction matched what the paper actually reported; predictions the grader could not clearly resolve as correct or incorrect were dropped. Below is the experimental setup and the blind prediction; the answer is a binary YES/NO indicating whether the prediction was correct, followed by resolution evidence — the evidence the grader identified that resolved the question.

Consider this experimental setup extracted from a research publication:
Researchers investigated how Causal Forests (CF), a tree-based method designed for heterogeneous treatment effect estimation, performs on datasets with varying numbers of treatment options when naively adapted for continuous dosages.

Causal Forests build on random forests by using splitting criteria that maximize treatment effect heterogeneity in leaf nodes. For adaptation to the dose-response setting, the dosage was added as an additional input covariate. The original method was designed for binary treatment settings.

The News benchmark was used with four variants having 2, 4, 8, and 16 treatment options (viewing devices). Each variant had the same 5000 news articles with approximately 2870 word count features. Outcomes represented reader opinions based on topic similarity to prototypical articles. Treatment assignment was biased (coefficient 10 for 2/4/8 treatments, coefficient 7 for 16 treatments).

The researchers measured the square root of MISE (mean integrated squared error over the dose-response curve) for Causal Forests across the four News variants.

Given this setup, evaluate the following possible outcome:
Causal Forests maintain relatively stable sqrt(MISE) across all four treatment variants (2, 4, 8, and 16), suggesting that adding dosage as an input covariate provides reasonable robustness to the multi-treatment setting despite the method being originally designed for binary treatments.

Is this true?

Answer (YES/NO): NO